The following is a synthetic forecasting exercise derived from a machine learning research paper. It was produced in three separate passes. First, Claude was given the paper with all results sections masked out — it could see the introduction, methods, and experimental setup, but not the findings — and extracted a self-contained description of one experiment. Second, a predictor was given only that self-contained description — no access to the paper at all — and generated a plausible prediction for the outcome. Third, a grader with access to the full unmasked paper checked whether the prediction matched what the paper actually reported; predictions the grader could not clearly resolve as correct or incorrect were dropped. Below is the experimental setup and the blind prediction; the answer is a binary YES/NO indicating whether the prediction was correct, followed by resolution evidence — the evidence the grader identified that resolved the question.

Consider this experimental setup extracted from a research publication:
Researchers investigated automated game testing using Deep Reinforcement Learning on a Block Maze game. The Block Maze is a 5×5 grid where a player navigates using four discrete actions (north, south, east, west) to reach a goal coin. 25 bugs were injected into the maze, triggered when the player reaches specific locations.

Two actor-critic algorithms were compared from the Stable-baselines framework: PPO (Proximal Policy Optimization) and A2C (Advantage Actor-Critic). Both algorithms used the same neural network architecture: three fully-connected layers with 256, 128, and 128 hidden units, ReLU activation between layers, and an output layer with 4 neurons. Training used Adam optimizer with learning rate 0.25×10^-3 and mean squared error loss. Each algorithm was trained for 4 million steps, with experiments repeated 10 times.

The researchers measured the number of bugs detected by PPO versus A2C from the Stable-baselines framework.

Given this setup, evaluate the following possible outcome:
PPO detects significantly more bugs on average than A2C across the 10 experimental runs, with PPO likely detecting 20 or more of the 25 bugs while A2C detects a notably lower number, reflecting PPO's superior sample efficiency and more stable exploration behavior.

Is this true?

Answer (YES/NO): NO